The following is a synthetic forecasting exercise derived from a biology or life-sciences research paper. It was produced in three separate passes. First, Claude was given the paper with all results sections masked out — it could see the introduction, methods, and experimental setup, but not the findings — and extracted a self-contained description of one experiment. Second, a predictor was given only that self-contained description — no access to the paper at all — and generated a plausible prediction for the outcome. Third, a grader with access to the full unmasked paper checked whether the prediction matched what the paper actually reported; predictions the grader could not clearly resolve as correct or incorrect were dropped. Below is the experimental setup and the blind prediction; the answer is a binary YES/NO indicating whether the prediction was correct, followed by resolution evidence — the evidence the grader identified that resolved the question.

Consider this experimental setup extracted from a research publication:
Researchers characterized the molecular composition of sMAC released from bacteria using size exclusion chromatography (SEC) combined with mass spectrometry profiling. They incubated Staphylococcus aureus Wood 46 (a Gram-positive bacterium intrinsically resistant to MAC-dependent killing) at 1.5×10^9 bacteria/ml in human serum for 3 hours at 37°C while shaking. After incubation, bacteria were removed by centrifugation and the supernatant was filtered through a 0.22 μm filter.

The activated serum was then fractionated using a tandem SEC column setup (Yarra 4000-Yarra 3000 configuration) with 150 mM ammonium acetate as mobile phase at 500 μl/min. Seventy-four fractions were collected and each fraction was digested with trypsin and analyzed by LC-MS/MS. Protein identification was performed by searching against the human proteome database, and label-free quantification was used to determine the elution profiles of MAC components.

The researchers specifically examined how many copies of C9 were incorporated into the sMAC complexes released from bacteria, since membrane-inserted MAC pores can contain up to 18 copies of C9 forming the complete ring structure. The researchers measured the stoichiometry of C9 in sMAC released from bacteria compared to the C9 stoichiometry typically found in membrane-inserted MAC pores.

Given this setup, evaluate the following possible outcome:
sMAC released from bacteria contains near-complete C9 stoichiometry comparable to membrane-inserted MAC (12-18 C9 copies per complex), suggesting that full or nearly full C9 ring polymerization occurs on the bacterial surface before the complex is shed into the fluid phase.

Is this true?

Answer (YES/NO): NO